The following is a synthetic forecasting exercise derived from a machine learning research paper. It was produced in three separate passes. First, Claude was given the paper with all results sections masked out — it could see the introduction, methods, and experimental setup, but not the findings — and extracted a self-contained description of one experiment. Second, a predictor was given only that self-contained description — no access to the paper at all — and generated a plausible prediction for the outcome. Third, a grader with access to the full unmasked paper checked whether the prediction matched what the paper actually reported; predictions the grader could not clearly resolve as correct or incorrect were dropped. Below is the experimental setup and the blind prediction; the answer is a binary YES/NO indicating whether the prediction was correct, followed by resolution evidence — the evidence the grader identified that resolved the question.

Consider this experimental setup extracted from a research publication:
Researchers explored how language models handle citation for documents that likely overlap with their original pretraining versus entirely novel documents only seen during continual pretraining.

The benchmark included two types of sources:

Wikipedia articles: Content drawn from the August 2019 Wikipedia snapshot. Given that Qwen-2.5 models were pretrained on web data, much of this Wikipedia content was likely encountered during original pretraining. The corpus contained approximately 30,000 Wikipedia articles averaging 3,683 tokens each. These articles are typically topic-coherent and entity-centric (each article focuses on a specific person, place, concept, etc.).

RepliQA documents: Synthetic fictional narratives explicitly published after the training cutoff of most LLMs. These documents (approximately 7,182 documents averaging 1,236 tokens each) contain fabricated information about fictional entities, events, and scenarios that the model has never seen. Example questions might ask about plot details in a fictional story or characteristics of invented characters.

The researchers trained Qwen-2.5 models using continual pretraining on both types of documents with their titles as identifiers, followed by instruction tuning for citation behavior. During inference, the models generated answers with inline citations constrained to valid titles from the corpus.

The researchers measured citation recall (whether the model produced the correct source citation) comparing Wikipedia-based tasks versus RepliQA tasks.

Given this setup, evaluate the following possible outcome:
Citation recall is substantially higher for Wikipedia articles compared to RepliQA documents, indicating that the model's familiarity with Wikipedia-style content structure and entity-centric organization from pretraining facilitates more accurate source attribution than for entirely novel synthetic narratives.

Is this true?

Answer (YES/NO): YES